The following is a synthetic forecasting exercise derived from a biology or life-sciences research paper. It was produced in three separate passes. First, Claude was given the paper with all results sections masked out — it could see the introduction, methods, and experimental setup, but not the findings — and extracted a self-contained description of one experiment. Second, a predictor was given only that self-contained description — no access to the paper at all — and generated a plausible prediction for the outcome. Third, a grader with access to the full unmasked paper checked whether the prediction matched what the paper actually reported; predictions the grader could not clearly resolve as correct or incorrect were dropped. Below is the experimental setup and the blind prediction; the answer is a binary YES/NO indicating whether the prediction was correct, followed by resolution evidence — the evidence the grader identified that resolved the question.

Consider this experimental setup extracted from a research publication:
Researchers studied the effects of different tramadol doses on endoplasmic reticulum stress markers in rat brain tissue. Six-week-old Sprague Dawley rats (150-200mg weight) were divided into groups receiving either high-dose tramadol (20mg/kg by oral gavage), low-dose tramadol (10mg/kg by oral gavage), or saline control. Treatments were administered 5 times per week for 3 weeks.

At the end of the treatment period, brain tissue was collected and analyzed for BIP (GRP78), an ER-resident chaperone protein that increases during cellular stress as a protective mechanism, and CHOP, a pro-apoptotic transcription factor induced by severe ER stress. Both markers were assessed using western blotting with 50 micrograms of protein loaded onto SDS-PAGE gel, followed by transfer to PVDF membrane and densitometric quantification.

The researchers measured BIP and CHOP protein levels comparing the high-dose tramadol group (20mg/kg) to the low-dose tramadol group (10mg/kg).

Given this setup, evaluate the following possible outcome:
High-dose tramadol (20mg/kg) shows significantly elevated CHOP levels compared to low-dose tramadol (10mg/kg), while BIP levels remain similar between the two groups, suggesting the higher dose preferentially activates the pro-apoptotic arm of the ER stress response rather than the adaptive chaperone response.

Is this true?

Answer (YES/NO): NO